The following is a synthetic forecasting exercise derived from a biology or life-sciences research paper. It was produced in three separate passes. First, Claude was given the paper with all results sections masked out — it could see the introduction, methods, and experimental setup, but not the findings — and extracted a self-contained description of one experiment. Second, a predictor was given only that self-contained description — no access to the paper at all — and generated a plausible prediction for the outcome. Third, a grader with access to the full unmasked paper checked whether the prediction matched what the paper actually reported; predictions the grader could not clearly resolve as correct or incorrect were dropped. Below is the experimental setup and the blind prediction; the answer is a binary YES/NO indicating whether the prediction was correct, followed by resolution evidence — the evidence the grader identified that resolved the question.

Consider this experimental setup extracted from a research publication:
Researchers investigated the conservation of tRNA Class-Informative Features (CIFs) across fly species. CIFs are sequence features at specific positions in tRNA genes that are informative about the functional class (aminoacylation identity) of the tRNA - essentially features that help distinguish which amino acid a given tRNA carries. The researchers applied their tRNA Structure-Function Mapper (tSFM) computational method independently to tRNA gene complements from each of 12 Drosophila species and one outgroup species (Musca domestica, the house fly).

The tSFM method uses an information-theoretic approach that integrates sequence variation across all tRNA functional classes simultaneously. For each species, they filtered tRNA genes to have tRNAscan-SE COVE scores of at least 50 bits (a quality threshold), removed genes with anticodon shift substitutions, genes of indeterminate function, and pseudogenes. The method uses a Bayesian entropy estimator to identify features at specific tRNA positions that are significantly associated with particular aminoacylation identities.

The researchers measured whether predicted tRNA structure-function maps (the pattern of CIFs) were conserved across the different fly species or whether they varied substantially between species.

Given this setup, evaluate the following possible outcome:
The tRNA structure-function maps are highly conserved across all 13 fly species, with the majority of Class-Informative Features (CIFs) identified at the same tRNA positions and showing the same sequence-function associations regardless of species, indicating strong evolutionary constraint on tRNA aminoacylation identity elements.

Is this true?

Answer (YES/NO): YES